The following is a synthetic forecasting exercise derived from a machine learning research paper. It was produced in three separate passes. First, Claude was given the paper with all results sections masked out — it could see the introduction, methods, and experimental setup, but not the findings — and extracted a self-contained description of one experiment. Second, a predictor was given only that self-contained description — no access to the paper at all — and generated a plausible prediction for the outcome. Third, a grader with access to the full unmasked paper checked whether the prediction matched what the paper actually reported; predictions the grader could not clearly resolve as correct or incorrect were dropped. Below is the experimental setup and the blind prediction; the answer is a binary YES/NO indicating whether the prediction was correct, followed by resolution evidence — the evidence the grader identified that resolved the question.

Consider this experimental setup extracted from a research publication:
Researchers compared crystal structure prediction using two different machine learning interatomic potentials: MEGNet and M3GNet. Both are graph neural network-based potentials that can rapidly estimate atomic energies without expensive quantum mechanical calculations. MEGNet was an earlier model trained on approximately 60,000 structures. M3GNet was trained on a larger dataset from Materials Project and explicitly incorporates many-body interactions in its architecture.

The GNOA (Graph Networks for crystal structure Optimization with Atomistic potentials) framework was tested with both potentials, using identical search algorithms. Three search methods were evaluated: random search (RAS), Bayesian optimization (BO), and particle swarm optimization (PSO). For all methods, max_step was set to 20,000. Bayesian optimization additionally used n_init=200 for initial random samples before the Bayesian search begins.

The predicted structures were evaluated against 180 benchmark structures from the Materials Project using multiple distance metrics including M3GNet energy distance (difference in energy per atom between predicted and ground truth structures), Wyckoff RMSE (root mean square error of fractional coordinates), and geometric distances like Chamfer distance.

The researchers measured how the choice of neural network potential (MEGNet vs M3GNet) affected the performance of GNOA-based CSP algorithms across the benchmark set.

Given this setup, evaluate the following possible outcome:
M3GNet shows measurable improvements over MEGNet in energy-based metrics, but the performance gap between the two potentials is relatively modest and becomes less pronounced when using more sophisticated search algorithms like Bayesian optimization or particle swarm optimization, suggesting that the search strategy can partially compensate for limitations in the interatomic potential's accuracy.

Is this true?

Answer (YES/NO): NO